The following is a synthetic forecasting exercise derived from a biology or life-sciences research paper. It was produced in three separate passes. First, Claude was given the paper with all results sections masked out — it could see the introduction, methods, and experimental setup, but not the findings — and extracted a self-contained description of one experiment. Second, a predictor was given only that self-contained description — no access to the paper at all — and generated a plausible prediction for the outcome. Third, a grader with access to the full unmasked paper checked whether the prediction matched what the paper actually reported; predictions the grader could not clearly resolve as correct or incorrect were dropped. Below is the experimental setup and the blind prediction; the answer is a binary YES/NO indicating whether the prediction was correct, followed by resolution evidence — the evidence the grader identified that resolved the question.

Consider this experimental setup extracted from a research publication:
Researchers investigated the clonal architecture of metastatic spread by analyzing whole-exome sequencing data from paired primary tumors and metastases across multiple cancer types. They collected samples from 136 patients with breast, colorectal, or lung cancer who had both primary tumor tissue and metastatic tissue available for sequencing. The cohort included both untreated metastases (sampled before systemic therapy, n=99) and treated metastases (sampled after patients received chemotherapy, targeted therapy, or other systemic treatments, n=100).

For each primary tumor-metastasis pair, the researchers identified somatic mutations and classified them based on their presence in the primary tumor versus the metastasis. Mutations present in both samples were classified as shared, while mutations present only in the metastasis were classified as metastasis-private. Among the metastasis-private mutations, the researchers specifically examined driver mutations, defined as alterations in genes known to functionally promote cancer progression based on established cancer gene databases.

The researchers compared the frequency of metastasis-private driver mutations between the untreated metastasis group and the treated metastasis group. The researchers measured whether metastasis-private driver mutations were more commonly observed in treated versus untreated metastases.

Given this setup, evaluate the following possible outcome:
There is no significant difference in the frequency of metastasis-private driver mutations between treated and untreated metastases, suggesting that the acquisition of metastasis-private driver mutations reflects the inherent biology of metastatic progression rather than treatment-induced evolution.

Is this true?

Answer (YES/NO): NO